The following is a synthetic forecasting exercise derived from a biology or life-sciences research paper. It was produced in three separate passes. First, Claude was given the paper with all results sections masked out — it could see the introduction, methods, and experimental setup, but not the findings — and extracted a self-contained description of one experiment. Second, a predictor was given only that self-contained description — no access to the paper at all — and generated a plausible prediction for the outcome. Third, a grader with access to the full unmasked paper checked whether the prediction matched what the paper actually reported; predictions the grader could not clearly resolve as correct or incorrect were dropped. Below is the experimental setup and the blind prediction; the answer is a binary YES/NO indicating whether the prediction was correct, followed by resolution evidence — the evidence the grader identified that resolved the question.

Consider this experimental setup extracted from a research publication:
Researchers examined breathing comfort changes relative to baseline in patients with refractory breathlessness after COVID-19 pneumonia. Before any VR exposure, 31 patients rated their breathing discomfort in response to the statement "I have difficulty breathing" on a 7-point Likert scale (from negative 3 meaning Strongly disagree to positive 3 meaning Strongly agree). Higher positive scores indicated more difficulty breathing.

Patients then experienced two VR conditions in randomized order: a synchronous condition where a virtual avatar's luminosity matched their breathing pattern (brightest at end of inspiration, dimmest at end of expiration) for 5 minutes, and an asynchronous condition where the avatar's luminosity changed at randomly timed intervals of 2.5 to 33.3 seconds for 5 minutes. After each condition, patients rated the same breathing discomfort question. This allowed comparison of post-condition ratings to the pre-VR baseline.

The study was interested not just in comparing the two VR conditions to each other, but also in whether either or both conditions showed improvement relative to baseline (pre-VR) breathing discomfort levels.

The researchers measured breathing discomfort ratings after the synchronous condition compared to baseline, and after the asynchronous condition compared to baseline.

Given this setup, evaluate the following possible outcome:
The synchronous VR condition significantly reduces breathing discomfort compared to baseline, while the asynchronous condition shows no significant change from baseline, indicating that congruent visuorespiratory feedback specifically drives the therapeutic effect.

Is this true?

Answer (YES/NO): NO